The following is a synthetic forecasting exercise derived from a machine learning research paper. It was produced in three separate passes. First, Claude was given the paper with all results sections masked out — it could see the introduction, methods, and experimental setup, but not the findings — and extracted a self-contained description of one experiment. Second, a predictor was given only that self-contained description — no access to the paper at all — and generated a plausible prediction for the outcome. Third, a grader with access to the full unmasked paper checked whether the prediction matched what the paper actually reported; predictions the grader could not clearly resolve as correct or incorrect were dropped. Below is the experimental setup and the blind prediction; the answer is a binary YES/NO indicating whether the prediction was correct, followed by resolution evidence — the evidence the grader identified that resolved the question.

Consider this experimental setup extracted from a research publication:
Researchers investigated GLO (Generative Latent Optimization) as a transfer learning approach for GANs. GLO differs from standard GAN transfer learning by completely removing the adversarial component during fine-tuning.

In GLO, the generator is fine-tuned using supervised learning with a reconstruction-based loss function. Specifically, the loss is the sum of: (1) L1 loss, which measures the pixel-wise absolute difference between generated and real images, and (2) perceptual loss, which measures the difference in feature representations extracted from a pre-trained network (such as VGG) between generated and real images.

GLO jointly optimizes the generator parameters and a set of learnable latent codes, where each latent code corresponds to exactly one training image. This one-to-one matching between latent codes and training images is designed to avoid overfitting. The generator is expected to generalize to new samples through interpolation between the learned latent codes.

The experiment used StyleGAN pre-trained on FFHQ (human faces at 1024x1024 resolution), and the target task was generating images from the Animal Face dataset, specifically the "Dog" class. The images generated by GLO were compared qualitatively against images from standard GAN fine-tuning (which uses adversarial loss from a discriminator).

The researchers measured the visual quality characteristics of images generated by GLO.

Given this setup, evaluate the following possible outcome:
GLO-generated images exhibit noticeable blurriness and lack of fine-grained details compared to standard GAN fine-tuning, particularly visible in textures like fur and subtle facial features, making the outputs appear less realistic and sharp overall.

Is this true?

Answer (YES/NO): YES